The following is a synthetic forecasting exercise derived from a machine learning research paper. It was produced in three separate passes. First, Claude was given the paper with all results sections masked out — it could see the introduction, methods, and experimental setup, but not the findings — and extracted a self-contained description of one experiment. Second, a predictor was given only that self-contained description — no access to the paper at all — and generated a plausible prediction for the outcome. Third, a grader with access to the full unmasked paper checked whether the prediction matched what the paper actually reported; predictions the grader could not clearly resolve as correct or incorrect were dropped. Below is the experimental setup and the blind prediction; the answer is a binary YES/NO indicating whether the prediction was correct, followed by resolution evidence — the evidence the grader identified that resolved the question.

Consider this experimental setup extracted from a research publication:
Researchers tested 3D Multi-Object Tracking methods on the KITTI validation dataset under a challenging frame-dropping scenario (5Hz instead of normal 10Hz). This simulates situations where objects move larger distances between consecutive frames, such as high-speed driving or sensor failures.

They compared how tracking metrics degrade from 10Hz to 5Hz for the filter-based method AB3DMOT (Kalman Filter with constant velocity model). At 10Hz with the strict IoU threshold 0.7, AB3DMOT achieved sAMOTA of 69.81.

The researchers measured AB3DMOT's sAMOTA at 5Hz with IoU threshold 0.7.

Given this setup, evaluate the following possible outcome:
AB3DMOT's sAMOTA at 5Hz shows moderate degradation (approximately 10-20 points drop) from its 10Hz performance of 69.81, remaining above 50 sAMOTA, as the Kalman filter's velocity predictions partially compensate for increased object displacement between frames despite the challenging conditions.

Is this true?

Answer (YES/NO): YES